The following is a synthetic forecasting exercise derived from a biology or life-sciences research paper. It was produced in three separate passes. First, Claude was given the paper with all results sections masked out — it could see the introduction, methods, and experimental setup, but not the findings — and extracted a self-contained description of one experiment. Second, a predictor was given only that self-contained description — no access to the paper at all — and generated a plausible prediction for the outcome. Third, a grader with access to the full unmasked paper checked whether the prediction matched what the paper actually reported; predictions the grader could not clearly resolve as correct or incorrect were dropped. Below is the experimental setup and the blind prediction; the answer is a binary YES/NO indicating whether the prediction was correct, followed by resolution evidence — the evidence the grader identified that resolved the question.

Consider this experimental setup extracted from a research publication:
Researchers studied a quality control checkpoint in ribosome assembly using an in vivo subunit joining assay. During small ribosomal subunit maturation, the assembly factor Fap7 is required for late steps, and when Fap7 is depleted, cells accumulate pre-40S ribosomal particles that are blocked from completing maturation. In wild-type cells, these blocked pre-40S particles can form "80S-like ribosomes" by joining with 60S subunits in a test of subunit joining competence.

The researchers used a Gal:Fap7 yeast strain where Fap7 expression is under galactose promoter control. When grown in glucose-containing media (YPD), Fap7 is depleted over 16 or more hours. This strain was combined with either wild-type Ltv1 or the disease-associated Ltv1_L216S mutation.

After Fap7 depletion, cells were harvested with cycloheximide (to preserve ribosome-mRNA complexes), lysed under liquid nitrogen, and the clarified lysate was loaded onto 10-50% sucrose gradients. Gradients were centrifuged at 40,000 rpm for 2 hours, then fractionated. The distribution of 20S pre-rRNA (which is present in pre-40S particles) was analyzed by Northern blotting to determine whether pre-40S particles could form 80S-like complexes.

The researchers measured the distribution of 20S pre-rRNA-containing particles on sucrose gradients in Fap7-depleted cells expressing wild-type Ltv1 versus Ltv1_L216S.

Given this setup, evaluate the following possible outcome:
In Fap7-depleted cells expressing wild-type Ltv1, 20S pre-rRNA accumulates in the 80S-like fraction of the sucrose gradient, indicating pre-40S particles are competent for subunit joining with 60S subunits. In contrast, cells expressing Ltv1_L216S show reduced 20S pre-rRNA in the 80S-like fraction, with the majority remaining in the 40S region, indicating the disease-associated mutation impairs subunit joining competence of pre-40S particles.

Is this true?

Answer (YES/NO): YES